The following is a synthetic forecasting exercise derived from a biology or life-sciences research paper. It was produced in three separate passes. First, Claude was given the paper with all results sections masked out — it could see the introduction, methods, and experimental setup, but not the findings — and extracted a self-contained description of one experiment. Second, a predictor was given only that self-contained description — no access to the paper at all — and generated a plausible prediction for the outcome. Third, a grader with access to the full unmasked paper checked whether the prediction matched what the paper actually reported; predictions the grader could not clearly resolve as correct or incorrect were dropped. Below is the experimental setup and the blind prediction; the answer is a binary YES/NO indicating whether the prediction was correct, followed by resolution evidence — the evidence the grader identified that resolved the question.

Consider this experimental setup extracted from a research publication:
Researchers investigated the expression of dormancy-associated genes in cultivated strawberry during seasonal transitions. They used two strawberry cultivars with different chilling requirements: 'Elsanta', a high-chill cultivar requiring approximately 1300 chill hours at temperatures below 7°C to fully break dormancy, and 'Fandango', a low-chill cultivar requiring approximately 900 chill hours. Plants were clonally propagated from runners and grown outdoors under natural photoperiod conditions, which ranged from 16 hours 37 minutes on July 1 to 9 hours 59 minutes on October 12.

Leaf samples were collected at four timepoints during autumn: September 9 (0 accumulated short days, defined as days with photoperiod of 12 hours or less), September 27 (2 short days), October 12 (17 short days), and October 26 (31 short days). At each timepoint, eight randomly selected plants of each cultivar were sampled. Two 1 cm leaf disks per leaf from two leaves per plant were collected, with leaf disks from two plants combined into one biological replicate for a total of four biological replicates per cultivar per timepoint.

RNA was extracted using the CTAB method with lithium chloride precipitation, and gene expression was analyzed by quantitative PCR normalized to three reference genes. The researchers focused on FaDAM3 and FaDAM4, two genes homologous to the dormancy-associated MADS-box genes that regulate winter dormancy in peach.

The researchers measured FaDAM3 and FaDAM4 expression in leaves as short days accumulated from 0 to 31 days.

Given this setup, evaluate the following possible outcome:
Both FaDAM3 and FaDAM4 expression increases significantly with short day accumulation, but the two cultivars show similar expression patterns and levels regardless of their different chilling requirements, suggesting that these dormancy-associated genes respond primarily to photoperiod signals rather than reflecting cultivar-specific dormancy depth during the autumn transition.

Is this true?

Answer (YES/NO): YES